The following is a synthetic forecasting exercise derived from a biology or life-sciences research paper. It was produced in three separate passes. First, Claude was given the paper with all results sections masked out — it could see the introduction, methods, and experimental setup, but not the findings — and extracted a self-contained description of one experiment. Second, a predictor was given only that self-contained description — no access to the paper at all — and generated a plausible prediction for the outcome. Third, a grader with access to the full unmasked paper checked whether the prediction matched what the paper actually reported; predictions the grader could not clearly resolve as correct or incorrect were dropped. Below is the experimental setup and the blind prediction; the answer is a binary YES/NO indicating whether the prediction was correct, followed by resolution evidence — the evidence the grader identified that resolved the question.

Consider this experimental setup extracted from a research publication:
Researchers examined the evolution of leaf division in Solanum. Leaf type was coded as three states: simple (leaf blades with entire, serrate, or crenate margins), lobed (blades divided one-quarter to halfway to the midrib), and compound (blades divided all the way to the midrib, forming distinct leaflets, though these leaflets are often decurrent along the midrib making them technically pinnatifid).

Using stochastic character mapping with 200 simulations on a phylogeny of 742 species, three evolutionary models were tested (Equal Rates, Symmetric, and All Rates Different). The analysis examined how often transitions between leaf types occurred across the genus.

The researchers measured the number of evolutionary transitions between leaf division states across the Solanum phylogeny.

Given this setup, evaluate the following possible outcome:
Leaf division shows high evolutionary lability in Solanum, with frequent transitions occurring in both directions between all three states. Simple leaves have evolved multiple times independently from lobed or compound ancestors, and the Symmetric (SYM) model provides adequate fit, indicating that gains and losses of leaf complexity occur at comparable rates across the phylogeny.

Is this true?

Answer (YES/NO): NO